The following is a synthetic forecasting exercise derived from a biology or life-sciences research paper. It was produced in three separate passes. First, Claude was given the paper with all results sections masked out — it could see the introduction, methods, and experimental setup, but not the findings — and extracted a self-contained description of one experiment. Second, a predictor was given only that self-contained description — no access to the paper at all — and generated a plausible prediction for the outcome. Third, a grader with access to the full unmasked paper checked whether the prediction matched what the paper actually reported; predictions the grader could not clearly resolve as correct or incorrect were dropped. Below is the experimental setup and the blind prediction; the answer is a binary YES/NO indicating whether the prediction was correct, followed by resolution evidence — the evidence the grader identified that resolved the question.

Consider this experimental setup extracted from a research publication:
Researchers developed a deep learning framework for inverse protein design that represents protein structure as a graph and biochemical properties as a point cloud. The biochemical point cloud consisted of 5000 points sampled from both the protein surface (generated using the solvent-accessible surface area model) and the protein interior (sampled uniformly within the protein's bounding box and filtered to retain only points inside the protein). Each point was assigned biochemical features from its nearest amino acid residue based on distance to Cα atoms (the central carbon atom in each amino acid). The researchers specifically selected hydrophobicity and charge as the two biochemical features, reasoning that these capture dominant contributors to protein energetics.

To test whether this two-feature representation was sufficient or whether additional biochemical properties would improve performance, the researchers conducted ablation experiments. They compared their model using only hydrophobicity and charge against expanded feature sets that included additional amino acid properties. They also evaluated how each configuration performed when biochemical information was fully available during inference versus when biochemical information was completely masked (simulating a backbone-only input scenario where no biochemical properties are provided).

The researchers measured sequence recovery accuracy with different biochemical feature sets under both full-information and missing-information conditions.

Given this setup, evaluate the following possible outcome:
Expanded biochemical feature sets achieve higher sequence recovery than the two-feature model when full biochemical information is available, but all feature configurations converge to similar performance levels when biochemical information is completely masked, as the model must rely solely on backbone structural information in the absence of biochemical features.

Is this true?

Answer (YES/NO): NO